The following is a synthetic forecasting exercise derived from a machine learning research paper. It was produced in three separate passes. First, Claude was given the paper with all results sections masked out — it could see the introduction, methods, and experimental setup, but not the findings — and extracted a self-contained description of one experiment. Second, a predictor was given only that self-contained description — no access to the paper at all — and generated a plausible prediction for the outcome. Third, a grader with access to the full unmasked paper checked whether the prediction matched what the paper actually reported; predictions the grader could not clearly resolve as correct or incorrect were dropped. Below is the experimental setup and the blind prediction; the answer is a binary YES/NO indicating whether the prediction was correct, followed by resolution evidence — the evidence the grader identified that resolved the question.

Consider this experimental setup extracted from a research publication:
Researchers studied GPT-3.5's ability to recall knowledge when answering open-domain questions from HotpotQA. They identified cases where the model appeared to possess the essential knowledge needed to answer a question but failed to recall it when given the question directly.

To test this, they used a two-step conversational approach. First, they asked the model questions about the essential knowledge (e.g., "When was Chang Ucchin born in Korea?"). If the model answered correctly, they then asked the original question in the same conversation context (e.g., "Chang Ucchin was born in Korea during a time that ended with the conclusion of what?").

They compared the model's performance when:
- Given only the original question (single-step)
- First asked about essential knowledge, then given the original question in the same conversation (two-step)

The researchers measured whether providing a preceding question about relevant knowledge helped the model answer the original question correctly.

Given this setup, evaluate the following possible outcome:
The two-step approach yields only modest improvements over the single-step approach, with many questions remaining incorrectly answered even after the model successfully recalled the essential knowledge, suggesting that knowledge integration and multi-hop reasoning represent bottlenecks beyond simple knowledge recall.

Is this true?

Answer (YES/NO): NO